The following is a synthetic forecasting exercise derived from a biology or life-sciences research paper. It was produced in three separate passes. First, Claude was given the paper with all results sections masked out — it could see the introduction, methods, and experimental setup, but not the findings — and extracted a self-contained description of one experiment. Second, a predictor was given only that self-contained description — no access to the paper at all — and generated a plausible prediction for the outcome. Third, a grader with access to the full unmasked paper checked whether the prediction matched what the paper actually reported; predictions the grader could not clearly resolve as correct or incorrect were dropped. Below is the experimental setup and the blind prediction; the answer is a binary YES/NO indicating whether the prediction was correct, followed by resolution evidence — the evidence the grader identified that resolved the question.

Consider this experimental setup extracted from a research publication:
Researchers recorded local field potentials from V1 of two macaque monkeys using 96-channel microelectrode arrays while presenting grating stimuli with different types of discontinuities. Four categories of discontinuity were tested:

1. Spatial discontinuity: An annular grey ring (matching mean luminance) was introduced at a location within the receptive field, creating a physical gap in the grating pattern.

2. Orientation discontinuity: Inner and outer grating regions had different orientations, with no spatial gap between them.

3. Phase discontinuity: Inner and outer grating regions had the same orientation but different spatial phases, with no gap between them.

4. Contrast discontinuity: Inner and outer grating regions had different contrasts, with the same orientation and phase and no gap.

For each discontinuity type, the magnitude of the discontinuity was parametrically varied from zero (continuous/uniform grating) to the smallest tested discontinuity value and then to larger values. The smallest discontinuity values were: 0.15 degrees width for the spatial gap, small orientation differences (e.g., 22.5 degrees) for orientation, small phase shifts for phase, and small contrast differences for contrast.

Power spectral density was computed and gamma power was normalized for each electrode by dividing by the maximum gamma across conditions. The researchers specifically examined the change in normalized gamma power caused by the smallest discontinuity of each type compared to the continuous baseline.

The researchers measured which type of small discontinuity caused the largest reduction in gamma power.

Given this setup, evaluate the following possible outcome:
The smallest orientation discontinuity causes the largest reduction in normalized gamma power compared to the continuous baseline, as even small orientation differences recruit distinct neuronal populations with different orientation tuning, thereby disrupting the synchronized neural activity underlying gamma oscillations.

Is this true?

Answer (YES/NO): YES